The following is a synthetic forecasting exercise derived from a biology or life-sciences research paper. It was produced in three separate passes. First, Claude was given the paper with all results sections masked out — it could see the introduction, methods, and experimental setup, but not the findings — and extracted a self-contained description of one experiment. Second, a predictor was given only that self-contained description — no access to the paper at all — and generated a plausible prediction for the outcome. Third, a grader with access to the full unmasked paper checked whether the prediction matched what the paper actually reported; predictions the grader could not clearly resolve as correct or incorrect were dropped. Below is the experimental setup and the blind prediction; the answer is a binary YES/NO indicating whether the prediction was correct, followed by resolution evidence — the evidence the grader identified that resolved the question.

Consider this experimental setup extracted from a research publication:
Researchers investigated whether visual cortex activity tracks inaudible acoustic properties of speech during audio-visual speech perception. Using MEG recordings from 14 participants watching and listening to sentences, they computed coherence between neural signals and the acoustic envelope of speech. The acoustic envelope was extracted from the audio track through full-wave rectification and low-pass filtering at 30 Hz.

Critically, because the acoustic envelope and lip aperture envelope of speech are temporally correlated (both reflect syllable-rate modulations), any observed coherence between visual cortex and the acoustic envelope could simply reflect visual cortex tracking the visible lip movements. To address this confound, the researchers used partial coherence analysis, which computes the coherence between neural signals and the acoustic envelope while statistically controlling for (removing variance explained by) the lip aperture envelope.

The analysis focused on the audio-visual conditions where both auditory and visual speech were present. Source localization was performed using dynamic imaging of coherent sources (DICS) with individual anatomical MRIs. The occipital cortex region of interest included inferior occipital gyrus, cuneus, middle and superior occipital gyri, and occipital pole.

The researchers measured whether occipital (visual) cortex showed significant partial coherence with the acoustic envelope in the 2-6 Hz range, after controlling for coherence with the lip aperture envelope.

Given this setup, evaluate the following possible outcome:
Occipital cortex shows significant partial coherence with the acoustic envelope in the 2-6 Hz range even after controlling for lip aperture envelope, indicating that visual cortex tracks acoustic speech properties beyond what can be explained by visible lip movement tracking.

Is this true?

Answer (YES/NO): YES